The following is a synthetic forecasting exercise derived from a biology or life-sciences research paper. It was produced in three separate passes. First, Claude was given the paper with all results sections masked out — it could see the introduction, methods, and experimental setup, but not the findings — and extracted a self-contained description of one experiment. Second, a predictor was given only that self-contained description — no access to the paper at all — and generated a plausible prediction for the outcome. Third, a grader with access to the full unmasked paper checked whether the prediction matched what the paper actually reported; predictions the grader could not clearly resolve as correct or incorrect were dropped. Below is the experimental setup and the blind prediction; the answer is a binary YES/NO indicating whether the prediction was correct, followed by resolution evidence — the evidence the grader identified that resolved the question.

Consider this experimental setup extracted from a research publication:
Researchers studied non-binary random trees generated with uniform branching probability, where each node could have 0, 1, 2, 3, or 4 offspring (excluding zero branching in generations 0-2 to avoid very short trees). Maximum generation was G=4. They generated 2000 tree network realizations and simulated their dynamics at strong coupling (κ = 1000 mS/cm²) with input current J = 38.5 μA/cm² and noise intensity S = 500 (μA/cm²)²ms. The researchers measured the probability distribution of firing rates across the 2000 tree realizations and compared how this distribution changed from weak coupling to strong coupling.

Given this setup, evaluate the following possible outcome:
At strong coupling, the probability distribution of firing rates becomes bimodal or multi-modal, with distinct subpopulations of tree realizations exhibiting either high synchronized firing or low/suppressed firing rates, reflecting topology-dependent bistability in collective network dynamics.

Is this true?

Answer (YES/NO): NO